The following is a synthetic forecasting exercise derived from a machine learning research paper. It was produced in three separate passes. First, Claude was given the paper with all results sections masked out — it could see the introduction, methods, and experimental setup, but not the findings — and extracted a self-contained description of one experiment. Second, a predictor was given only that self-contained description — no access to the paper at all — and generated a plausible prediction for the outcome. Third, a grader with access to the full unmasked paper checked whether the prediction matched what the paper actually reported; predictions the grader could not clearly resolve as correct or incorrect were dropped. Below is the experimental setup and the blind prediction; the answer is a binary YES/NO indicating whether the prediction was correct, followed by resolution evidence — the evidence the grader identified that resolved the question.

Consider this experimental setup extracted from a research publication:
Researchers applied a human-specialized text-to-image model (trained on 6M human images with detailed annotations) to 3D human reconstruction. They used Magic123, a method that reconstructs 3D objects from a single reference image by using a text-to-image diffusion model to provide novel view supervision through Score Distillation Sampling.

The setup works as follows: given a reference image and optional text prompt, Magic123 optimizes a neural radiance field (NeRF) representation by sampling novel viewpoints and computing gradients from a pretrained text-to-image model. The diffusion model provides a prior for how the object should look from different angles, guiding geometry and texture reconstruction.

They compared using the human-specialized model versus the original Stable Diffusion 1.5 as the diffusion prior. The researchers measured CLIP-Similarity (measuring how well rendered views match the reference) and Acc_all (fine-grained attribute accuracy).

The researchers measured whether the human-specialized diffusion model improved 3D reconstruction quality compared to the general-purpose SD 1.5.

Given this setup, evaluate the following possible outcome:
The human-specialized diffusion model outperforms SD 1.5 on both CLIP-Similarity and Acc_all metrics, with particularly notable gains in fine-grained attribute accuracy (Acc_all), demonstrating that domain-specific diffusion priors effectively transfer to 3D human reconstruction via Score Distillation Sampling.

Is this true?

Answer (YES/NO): YES